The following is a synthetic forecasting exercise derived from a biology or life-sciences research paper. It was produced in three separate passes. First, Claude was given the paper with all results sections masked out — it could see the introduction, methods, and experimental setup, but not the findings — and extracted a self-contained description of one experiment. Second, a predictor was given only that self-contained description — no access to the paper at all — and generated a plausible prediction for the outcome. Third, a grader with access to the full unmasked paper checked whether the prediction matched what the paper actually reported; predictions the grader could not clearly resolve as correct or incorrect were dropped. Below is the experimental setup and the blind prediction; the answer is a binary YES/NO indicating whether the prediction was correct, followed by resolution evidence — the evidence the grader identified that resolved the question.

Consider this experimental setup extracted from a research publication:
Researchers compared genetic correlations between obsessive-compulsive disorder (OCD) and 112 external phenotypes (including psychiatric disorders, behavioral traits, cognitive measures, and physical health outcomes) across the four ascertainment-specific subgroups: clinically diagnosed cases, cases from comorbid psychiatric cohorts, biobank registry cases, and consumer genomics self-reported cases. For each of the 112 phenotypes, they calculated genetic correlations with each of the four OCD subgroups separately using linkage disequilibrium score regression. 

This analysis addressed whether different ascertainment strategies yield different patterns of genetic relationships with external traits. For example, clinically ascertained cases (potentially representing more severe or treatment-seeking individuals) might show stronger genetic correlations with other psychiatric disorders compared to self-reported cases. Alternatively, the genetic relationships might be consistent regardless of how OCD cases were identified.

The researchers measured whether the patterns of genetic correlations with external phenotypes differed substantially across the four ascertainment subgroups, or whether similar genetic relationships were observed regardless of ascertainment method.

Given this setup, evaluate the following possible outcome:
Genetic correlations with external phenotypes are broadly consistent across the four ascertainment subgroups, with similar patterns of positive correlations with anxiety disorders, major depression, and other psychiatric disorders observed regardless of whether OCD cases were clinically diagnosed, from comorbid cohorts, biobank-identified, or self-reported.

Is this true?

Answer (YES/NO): YES